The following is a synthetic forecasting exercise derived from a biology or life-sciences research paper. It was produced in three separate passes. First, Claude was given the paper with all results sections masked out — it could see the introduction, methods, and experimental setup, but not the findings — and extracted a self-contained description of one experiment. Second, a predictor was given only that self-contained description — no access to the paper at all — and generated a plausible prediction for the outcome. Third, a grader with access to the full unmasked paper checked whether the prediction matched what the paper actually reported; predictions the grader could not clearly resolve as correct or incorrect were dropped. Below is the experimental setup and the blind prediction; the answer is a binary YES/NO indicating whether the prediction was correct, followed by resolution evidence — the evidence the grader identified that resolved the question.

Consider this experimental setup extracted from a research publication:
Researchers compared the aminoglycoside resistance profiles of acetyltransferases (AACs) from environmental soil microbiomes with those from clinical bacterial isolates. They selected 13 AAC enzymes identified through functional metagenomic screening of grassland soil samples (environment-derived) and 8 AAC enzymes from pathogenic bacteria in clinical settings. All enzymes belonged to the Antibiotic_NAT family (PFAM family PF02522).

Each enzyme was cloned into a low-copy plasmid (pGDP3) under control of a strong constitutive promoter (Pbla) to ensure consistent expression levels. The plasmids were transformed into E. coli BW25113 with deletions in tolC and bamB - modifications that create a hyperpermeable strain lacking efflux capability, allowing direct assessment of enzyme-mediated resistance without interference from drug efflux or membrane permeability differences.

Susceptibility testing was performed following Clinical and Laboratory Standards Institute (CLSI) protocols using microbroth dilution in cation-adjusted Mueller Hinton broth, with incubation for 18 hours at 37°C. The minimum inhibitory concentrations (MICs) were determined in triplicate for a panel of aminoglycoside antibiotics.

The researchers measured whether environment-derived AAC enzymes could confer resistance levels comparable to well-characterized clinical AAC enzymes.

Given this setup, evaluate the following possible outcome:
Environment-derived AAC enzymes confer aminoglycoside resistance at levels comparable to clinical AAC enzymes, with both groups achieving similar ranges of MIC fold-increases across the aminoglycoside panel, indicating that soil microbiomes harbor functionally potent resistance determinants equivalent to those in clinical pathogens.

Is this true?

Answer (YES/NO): YES